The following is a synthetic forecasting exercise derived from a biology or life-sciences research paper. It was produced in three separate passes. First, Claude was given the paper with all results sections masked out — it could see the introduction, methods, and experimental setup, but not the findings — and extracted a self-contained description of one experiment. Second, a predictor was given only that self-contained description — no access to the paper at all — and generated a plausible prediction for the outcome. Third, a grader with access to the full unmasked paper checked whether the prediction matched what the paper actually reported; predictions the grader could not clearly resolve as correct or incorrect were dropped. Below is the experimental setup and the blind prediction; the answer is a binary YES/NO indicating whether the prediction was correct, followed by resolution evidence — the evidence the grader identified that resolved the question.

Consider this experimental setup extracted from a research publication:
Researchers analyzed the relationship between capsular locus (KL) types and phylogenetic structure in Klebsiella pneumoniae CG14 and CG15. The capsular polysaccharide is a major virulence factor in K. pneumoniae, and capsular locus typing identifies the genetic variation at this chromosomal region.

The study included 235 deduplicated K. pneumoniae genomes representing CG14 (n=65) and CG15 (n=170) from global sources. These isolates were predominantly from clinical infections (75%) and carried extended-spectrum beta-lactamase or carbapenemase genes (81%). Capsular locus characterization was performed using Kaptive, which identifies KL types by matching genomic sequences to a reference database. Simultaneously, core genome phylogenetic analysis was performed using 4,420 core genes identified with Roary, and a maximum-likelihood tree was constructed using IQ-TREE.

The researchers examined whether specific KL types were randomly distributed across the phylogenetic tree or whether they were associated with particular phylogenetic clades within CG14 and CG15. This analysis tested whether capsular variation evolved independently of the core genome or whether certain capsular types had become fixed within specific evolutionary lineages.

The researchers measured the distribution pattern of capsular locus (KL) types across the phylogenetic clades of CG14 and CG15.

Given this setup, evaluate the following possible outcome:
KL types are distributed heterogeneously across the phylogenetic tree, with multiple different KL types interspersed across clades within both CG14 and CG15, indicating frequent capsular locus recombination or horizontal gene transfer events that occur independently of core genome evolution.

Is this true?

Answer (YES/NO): NO